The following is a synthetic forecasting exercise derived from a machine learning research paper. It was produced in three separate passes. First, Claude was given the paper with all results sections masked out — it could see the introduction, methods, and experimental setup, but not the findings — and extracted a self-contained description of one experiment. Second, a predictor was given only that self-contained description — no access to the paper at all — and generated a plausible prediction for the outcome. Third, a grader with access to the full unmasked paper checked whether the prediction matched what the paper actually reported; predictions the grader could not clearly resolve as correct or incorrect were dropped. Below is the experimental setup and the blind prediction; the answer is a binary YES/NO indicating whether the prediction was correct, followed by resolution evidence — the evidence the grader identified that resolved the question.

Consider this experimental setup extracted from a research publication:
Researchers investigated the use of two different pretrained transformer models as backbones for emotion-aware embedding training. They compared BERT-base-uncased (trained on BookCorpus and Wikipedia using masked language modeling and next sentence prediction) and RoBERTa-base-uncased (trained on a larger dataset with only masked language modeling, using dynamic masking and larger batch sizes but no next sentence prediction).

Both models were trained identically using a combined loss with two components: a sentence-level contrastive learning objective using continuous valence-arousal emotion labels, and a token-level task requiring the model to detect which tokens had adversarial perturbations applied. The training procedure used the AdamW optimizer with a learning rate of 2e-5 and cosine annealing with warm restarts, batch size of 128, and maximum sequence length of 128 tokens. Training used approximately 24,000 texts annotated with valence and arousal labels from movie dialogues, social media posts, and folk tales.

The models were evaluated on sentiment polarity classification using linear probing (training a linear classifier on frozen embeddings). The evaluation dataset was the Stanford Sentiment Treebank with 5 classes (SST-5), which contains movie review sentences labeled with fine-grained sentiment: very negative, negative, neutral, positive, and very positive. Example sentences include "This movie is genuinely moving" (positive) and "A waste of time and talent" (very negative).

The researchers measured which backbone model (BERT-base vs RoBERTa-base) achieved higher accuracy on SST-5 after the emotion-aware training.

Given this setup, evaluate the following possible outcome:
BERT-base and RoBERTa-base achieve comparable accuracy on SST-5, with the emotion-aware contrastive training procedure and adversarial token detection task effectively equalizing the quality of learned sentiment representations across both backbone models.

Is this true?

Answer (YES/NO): NO